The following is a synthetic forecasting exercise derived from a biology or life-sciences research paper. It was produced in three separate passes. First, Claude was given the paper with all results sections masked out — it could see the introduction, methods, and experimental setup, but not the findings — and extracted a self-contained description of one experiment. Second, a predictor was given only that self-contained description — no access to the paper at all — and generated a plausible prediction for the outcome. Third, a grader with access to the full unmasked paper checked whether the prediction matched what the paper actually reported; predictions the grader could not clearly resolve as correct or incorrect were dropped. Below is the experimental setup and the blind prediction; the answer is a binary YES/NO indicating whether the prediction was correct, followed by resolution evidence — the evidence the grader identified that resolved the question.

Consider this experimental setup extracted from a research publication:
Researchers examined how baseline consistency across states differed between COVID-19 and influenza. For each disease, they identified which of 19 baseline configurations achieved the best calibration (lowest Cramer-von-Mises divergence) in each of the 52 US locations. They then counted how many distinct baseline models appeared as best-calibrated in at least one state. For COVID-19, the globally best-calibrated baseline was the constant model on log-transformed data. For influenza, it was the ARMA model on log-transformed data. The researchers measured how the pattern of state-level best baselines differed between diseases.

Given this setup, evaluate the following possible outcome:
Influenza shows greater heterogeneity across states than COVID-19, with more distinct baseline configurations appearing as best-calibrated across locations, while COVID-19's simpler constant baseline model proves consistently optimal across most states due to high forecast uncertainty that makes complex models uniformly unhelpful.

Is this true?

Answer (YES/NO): NO